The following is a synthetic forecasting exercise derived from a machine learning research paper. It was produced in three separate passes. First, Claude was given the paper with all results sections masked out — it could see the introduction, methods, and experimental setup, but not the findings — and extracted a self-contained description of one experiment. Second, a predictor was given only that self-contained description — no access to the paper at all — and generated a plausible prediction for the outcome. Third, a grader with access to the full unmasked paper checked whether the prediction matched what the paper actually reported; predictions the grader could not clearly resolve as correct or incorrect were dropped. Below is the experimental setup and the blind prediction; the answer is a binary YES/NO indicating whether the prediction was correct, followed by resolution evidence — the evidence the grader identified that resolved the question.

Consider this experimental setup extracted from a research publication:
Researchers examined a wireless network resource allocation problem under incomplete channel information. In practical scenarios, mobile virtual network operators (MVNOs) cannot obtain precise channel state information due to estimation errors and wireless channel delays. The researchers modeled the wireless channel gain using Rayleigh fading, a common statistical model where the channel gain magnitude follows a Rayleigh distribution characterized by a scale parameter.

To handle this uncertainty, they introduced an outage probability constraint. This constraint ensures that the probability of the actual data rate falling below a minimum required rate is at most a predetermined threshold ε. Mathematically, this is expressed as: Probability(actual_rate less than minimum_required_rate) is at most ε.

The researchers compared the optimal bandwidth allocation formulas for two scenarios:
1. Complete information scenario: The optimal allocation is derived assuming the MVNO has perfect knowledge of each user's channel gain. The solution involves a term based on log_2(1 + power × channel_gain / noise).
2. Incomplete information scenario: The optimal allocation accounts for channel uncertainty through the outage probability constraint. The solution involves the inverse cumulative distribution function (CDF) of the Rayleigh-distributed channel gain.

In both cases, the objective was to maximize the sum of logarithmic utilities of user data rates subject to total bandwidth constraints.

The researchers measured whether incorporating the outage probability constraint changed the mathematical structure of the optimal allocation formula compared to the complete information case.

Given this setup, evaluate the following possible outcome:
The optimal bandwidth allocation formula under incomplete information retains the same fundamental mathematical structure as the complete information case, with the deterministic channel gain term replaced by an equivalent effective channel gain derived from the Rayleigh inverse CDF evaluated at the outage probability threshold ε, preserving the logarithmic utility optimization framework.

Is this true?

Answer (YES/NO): YES